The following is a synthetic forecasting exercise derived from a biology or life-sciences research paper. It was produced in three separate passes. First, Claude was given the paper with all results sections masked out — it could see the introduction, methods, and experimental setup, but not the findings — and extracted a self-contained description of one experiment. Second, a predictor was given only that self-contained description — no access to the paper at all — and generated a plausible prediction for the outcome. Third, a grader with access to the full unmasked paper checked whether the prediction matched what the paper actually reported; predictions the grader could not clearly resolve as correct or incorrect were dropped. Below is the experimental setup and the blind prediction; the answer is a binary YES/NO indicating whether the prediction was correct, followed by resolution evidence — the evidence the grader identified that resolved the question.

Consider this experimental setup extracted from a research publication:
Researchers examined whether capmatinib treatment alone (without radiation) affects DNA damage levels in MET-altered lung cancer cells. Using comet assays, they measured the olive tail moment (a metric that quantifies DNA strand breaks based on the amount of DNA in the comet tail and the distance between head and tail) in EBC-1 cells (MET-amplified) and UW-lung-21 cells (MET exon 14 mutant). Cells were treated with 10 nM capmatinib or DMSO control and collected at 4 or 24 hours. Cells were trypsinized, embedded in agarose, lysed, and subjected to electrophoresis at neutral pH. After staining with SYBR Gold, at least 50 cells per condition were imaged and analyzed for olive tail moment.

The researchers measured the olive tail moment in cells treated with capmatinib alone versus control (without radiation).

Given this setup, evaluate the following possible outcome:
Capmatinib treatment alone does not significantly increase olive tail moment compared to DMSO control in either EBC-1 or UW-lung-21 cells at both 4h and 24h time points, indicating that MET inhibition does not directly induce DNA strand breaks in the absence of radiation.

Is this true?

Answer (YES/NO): YES